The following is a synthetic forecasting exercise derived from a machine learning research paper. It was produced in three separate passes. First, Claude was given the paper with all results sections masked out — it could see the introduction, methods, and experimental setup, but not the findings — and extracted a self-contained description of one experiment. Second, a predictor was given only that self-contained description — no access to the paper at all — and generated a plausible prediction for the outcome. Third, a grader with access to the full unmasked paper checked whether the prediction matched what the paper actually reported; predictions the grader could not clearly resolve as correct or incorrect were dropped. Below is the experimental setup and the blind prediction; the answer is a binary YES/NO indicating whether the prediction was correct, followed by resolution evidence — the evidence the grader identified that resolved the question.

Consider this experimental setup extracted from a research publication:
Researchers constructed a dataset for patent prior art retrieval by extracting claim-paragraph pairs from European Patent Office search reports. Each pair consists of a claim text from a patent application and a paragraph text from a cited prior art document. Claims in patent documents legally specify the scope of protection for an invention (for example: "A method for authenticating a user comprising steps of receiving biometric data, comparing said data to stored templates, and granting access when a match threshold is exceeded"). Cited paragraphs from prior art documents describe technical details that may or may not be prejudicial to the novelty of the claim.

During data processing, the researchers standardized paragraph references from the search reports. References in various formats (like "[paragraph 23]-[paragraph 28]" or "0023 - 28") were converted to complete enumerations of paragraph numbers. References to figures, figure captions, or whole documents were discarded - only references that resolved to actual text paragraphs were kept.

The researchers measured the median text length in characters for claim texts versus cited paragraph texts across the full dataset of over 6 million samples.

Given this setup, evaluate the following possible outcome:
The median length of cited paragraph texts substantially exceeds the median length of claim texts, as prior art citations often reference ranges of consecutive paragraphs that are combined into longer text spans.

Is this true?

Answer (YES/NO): YES